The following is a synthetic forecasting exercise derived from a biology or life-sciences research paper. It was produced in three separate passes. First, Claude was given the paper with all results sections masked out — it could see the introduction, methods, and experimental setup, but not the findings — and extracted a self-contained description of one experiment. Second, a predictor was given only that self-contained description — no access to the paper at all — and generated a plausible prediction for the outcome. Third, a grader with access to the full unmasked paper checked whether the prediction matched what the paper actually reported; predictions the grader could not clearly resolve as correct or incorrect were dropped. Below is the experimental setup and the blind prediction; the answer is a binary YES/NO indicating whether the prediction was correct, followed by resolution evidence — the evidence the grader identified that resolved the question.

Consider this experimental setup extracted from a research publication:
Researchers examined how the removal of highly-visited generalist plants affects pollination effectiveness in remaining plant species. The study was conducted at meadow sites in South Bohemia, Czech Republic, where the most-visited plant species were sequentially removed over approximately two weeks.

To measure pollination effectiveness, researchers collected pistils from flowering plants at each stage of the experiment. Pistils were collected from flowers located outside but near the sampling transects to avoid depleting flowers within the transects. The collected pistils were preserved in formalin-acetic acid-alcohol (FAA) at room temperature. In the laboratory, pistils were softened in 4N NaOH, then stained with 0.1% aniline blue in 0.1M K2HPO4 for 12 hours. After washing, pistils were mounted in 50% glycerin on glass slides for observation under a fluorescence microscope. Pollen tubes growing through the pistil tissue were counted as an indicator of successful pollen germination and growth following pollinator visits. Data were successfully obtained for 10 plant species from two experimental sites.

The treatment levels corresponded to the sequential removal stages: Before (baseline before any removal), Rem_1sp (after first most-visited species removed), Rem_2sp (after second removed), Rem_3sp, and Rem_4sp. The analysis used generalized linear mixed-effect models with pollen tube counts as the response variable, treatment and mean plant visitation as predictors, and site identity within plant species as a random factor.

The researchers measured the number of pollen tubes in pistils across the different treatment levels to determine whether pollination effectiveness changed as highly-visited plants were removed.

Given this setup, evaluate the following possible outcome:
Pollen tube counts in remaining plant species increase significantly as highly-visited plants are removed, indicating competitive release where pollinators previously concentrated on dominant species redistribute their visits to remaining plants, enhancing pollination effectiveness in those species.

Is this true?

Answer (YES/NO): NO